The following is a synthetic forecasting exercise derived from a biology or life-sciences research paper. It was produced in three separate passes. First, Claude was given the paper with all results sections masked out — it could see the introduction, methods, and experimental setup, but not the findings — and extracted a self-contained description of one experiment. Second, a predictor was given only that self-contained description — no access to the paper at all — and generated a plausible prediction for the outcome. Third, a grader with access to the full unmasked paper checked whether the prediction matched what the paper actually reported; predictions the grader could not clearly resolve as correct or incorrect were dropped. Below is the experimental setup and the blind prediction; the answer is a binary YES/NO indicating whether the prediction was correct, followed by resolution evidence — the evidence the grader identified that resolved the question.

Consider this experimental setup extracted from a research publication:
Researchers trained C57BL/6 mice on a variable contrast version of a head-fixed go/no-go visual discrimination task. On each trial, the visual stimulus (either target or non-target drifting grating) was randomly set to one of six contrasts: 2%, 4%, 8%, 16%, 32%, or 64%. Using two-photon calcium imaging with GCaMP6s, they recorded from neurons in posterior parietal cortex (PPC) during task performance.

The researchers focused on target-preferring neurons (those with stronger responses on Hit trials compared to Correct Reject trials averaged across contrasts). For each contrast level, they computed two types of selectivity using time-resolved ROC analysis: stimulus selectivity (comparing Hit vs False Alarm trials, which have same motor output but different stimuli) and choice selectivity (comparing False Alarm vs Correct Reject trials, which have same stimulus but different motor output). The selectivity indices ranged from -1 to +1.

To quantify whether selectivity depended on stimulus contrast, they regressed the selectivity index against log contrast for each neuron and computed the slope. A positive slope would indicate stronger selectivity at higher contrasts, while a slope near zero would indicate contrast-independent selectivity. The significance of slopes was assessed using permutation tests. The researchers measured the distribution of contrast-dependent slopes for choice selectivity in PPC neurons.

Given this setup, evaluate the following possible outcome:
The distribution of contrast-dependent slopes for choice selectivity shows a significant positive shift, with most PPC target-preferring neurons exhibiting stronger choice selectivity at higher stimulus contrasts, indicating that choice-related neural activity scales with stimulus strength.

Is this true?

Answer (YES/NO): NO